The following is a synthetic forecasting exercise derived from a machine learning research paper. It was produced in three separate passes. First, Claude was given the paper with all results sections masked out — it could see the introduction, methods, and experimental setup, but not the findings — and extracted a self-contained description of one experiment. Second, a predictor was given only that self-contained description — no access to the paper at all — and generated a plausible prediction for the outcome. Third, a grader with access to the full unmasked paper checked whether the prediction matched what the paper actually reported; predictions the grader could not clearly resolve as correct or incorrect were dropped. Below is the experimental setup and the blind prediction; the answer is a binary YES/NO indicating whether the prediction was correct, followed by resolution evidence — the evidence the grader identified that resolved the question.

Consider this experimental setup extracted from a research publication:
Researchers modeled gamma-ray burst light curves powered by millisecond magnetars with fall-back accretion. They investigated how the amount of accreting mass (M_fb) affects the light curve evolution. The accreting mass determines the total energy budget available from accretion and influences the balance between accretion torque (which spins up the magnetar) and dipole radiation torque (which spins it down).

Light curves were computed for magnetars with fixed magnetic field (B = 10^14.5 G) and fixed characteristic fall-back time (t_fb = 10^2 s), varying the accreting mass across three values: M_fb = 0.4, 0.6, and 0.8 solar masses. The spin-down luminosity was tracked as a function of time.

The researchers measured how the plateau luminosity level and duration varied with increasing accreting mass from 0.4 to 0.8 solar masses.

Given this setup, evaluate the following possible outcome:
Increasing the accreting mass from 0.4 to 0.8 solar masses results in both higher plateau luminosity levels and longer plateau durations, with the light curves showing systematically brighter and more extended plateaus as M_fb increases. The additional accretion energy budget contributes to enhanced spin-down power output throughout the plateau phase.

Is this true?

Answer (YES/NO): YES